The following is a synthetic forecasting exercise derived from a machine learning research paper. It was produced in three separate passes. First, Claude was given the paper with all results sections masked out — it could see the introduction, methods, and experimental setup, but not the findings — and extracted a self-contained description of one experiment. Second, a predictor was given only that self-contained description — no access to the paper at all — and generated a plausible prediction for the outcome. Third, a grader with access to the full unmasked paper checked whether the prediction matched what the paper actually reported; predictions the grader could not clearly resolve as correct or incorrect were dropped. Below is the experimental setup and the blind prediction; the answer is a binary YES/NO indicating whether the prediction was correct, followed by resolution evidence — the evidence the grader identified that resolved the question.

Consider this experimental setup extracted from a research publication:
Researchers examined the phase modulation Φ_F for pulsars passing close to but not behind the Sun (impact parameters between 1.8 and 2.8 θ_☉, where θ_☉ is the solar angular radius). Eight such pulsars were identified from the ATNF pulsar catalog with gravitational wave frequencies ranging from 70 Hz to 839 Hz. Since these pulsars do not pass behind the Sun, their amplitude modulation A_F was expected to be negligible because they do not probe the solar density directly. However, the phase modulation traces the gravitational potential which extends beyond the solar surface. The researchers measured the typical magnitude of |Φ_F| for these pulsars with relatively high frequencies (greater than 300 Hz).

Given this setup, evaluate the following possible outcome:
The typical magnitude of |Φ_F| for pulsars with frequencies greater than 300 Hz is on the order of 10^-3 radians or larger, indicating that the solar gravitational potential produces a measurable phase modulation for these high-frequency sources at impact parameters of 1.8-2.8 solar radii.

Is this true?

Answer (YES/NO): YES